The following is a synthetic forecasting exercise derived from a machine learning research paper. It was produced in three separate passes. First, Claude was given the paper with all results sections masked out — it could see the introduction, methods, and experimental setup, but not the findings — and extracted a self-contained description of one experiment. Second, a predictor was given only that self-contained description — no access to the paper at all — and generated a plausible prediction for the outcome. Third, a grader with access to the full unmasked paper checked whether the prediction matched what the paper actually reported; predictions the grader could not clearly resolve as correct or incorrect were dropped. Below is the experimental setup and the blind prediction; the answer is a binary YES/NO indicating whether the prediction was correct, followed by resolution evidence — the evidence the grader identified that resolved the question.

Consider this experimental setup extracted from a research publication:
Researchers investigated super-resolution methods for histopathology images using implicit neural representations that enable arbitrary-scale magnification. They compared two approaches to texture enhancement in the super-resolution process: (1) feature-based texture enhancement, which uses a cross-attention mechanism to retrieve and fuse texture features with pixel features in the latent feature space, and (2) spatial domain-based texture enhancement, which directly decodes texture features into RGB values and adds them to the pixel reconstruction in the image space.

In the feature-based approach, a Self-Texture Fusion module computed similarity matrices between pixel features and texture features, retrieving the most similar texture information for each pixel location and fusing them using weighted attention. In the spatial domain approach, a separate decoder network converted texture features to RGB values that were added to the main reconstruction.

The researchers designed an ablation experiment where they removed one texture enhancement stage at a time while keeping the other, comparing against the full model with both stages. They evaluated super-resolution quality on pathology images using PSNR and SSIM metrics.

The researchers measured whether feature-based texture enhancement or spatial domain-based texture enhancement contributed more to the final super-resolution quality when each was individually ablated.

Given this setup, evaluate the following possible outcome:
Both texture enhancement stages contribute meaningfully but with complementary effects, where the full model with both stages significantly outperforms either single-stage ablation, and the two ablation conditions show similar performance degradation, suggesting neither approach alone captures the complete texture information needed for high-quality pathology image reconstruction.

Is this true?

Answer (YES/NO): NO